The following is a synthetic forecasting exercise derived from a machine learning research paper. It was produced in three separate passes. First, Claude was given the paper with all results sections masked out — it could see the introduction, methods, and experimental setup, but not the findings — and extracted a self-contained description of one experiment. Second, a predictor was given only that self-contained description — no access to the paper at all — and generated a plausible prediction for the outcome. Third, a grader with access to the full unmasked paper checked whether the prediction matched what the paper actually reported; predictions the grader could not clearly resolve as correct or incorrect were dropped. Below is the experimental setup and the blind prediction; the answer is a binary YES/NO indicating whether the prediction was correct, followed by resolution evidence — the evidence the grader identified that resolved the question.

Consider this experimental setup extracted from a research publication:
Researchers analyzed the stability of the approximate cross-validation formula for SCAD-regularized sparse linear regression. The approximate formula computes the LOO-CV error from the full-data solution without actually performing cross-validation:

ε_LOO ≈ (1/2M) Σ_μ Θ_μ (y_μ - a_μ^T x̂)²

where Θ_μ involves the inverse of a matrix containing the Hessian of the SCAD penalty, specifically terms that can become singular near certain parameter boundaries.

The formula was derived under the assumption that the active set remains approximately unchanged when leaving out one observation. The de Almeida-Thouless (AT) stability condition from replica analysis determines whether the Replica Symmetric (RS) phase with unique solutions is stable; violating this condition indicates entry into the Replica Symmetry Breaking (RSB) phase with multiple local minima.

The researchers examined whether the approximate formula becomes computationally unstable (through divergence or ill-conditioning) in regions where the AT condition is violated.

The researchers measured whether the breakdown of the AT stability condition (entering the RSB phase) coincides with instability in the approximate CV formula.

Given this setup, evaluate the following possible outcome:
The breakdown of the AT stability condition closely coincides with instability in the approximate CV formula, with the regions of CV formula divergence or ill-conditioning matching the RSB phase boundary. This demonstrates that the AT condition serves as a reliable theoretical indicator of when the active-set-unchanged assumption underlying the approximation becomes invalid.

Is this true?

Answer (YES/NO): YES